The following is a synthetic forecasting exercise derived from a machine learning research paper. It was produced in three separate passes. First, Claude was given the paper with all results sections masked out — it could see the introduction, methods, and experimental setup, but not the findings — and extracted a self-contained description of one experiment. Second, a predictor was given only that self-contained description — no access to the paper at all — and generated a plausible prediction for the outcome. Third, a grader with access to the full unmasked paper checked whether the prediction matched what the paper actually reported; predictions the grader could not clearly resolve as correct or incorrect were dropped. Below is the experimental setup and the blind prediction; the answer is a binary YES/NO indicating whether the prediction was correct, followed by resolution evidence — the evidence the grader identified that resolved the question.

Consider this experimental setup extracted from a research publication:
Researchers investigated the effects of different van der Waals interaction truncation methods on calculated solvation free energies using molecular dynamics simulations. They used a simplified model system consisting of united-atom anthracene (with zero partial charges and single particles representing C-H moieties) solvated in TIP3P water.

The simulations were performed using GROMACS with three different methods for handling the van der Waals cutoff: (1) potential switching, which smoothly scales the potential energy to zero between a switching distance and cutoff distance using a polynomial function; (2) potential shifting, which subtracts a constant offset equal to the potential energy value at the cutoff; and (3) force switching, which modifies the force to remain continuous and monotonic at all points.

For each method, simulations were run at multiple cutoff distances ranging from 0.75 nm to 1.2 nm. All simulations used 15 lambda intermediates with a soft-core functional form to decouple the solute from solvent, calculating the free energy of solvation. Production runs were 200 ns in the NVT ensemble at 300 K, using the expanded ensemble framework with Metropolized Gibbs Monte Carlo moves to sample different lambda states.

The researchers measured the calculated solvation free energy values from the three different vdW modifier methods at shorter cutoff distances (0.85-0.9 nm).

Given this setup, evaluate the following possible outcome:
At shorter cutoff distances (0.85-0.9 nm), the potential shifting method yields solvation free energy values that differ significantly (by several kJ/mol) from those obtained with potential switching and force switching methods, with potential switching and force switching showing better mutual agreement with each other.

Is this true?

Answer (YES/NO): NO